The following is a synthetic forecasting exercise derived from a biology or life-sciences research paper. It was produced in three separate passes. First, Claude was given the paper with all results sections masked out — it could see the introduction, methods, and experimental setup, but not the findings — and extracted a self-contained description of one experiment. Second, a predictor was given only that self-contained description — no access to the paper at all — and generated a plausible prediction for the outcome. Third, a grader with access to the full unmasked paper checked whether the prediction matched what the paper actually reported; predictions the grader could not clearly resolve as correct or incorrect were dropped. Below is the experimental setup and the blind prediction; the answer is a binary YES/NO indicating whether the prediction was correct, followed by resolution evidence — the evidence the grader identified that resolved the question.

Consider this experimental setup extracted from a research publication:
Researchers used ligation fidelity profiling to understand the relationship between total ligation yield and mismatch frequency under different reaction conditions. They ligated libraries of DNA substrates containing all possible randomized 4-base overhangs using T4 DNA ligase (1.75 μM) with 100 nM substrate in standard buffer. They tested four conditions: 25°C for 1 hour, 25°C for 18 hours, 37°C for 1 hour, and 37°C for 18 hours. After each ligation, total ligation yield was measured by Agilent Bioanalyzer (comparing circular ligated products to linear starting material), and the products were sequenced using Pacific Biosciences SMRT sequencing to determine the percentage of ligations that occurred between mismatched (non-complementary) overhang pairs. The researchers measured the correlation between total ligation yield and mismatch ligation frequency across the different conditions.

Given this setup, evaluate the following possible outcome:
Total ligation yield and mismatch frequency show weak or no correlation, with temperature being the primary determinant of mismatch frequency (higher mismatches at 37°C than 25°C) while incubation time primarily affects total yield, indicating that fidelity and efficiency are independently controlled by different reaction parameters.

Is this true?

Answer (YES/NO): NO